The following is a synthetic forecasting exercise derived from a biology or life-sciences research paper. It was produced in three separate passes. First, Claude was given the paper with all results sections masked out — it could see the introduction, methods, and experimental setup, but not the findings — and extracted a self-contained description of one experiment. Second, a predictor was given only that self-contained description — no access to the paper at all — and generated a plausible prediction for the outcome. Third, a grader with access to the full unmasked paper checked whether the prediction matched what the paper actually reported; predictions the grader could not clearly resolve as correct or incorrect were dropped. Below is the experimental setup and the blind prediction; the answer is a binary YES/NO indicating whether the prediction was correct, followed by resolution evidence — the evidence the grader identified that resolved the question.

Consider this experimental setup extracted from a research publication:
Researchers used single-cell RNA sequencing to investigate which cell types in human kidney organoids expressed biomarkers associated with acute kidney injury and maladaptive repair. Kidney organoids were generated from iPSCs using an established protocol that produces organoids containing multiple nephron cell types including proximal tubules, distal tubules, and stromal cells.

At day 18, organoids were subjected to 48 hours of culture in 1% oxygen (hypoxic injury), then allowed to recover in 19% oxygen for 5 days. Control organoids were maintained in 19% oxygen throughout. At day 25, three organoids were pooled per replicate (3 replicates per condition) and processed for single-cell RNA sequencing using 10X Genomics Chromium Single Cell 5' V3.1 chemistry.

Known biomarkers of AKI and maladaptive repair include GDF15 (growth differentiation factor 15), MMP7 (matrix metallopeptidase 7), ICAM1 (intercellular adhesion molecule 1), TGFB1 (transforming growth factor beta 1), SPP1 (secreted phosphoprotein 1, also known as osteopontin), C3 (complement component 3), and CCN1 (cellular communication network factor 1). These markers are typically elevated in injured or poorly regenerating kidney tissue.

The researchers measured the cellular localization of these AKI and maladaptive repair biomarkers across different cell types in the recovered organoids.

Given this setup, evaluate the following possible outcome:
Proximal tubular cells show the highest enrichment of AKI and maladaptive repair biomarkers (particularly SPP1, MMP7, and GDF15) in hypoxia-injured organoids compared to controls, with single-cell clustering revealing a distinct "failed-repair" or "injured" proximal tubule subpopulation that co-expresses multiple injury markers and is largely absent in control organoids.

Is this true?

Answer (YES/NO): NO